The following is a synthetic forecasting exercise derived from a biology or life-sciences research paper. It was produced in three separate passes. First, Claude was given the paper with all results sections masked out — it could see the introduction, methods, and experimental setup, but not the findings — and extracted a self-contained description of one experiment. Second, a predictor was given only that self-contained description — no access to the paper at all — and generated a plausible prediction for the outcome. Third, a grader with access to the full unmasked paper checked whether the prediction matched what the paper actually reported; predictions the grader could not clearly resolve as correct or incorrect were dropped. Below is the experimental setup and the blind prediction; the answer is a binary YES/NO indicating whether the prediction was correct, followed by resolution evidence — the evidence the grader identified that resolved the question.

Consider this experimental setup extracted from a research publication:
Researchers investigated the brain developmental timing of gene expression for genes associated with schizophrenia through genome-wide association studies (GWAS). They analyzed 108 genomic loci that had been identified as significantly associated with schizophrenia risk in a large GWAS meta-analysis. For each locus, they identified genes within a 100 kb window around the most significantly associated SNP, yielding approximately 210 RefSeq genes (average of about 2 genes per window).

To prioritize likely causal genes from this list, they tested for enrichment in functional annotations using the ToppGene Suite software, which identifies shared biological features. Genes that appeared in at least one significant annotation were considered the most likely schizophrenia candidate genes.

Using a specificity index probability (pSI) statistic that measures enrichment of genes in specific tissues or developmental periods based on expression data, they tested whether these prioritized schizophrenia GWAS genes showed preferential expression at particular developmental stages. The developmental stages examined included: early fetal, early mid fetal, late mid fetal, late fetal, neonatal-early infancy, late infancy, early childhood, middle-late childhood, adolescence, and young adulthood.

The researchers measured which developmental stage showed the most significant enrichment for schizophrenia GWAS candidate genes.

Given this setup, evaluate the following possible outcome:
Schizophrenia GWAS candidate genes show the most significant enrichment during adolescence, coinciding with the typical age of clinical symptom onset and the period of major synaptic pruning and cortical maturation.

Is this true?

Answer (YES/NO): YES